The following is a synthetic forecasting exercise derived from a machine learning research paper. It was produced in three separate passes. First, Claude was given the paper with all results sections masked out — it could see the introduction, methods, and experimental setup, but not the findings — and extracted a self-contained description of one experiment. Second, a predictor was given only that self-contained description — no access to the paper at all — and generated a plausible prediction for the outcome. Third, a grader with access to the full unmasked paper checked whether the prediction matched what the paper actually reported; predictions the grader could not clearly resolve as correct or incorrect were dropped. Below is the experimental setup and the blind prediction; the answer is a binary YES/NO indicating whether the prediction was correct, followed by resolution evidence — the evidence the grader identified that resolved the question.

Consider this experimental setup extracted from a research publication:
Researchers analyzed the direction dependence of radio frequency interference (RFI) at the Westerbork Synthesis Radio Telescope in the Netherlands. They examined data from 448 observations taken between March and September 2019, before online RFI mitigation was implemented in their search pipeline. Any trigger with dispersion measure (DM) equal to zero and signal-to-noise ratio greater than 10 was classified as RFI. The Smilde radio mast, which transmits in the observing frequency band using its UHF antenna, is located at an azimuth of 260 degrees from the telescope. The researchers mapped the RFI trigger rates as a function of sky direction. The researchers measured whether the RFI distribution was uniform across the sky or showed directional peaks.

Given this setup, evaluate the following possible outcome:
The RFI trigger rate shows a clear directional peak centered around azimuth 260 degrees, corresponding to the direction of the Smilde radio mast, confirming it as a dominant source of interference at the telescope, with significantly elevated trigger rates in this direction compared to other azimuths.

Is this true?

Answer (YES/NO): YES